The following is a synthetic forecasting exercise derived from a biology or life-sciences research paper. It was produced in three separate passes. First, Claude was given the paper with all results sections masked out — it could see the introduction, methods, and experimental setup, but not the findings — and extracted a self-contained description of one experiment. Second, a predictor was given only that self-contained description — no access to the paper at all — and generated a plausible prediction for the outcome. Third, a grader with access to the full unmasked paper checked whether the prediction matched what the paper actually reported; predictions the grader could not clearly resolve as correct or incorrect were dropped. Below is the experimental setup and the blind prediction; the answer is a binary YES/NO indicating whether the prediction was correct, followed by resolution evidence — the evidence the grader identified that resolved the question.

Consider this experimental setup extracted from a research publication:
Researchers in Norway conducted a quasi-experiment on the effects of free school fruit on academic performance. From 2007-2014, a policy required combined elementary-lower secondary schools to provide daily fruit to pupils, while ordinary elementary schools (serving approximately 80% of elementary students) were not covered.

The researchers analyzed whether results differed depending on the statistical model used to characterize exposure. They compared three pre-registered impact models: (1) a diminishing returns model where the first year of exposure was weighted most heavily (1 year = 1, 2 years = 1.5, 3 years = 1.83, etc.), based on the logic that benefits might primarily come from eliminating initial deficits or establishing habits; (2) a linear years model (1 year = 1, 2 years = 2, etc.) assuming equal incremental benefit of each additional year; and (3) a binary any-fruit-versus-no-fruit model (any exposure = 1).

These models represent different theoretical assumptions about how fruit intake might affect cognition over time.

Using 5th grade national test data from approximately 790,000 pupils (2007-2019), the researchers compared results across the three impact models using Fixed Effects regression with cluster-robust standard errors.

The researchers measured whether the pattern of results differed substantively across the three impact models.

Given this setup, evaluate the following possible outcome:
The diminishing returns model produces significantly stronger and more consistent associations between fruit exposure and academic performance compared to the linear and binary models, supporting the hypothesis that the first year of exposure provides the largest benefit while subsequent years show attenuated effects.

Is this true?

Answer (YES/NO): NO